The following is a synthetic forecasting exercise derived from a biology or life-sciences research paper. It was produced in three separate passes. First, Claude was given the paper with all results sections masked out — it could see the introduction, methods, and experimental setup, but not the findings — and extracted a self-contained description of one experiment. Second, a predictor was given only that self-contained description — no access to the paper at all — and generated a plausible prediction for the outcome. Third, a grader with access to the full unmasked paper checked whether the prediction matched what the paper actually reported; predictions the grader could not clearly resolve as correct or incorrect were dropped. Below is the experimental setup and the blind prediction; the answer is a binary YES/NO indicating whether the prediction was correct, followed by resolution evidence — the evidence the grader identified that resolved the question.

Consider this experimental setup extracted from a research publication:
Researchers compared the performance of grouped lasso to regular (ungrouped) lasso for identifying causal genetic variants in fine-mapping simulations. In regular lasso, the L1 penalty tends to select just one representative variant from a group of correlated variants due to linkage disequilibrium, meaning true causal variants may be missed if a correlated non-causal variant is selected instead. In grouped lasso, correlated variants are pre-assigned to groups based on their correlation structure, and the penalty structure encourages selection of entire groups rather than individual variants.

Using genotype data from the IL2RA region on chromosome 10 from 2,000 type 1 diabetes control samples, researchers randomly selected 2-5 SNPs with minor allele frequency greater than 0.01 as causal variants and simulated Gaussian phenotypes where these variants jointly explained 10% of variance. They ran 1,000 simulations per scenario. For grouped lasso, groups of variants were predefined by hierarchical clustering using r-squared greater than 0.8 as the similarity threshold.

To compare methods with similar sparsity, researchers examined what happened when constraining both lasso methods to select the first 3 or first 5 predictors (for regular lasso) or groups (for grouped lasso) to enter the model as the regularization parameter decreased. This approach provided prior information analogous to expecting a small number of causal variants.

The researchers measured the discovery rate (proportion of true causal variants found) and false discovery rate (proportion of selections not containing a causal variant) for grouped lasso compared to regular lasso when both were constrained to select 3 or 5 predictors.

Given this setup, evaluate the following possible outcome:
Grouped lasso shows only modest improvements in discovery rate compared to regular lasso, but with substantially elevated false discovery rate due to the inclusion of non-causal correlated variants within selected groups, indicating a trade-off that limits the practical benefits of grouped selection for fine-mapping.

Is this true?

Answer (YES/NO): NO